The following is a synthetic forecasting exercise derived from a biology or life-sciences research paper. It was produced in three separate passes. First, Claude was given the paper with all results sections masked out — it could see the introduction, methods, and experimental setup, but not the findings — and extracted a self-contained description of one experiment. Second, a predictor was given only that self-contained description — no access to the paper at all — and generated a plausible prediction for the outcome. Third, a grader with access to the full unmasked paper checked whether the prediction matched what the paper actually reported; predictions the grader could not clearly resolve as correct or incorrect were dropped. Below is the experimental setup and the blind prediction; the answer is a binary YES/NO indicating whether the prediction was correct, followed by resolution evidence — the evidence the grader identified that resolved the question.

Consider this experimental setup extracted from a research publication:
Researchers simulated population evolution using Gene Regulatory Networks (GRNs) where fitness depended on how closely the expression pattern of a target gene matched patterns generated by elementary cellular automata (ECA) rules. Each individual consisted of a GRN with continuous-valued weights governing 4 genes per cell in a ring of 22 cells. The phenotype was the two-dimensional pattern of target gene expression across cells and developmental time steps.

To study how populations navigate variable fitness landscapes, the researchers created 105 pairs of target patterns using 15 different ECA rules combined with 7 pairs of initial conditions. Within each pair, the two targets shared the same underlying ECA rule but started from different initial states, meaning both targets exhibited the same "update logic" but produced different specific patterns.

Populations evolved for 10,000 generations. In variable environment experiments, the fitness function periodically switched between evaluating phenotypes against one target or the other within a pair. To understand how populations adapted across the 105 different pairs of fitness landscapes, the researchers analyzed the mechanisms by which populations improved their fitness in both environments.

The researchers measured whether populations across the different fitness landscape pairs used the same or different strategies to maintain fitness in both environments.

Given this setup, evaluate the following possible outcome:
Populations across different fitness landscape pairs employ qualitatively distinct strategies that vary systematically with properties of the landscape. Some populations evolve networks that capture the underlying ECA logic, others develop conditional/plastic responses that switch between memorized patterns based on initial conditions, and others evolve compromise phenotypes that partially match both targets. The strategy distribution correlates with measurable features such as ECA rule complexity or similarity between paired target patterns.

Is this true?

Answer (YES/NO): NO